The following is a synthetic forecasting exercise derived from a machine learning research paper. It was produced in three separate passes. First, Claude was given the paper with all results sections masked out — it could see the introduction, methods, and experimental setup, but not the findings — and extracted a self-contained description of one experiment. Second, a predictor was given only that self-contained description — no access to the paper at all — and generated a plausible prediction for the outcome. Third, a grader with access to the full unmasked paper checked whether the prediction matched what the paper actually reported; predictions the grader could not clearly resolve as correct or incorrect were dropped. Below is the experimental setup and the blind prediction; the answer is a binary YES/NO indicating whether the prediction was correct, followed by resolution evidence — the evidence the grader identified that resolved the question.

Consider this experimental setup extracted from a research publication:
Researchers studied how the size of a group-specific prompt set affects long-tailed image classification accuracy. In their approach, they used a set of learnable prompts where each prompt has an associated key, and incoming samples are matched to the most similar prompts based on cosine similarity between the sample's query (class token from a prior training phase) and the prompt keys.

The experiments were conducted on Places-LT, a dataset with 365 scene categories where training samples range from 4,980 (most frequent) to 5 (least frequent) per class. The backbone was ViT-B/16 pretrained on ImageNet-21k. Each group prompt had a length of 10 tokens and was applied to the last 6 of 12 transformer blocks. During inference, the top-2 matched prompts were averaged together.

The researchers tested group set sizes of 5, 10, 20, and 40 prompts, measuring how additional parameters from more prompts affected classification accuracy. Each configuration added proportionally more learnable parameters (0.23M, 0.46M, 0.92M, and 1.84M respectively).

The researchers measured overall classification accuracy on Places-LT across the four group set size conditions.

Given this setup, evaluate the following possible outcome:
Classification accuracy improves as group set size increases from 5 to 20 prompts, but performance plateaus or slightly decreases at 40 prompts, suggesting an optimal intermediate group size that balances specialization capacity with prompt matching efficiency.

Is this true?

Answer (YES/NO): YES